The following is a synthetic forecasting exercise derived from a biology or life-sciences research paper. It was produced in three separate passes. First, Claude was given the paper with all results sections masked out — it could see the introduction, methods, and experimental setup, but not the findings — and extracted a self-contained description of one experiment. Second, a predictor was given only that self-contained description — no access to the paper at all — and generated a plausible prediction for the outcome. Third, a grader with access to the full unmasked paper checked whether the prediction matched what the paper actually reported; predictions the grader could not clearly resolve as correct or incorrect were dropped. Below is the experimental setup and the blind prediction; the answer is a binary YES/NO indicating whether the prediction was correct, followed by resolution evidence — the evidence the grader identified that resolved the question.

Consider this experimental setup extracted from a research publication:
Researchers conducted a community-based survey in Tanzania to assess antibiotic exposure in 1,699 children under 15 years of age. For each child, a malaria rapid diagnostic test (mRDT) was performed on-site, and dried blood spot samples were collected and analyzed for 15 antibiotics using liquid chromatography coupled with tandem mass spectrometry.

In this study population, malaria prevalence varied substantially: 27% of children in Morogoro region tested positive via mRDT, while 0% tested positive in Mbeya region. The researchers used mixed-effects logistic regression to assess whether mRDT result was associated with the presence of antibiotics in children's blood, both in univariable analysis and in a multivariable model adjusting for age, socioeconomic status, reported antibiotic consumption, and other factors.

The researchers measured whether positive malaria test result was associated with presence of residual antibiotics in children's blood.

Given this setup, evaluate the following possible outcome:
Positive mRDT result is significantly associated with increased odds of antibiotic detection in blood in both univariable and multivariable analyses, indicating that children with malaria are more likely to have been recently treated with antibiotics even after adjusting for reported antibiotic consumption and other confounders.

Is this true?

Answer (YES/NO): NO